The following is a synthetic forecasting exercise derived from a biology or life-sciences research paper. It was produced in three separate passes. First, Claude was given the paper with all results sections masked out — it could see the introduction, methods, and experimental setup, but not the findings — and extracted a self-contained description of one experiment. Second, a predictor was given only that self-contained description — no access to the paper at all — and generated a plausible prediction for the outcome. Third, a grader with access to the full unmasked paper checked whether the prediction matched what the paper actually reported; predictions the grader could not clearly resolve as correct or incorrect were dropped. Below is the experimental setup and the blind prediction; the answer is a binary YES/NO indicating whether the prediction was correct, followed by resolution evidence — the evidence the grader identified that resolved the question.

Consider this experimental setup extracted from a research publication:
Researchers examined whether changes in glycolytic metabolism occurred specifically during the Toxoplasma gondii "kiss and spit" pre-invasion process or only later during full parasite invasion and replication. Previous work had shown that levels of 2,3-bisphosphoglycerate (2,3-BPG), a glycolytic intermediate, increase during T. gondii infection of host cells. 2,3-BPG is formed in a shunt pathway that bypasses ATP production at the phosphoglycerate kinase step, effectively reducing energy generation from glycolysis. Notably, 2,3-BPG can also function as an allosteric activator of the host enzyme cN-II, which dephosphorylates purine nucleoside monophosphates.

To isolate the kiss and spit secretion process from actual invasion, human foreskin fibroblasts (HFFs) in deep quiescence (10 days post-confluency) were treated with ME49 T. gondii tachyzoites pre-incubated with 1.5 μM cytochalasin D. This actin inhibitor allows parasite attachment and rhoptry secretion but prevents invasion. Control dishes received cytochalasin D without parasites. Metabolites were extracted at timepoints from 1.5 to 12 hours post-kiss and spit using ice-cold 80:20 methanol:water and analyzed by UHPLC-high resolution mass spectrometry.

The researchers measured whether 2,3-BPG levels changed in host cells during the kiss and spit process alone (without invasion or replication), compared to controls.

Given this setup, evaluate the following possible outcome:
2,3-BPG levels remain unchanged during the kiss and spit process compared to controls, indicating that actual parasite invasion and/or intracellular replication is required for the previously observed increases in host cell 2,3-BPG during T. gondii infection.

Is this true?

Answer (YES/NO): NO